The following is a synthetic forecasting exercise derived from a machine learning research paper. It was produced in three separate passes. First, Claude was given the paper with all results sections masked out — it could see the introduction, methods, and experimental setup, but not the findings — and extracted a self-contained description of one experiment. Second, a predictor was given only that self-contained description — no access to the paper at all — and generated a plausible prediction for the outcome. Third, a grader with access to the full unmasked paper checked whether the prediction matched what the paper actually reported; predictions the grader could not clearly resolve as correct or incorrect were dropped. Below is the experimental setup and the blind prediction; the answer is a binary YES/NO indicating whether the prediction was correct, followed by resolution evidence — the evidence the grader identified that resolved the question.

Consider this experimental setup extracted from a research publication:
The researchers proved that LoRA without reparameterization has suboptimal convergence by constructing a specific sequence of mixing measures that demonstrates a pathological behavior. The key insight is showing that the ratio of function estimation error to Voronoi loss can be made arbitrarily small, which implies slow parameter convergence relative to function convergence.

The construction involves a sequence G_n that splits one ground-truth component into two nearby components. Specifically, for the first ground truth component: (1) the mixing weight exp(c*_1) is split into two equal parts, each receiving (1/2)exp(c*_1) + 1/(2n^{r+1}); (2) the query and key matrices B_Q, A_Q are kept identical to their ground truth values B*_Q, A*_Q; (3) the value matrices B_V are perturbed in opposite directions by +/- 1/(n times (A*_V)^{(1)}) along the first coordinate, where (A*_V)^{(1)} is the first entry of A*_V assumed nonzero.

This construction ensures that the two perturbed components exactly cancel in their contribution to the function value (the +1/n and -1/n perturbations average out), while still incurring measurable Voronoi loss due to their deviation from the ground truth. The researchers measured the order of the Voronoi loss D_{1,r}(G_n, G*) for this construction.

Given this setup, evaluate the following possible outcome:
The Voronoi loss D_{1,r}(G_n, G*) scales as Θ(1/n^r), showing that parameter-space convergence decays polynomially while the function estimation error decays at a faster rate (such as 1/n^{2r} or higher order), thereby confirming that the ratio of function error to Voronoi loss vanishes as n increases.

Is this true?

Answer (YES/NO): YES